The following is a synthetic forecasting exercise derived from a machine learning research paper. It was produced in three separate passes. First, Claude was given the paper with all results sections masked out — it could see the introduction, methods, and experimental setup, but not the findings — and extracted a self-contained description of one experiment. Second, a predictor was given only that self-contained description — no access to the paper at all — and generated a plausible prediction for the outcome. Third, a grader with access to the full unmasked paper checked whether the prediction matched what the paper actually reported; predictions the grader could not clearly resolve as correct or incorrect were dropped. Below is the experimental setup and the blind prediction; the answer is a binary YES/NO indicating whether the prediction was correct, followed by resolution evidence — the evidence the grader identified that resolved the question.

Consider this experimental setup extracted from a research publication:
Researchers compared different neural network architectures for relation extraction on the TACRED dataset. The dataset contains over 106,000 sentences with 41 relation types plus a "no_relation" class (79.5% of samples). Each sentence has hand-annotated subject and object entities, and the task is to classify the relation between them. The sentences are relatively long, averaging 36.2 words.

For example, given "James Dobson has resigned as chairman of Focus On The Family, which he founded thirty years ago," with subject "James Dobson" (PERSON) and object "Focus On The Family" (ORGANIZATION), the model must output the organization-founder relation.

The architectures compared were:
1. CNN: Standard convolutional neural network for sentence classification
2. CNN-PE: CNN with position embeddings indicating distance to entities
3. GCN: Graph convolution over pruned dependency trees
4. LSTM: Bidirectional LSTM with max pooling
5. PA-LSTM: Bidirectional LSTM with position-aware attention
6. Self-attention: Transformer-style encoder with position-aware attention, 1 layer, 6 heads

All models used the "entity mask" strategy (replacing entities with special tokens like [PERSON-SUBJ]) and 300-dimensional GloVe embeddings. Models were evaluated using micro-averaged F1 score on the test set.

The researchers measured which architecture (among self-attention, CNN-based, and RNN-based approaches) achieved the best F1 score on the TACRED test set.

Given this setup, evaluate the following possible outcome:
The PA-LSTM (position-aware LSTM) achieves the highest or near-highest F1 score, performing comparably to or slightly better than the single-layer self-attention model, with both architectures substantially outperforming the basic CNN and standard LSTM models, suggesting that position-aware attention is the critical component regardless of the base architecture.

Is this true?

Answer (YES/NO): NO